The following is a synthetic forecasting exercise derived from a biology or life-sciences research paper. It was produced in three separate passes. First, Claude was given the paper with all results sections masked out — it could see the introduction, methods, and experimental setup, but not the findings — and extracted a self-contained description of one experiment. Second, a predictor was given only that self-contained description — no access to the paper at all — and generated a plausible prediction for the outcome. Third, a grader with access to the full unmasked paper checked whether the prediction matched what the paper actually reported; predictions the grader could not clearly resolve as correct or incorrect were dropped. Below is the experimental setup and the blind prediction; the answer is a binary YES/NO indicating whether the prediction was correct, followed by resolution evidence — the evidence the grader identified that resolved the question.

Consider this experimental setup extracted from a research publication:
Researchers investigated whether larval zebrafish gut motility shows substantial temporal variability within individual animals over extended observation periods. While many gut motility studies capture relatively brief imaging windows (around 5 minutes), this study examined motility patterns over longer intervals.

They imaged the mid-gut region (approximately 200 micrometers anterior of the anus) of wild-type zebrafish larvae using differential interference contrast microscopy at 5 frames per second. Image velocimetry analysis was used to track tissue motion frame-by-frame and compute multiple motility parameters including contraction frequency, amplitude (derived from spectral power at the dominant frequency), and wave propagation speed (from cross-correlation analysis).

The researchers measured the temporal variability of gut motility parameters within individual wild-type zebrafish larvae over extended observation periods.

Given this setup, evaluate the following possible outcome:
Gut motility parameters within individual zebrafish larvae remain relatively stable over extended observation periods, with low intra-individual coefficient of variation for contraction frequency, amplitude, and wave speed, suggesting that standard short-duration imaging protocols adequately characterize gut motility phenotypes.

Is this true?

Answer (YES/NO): NO